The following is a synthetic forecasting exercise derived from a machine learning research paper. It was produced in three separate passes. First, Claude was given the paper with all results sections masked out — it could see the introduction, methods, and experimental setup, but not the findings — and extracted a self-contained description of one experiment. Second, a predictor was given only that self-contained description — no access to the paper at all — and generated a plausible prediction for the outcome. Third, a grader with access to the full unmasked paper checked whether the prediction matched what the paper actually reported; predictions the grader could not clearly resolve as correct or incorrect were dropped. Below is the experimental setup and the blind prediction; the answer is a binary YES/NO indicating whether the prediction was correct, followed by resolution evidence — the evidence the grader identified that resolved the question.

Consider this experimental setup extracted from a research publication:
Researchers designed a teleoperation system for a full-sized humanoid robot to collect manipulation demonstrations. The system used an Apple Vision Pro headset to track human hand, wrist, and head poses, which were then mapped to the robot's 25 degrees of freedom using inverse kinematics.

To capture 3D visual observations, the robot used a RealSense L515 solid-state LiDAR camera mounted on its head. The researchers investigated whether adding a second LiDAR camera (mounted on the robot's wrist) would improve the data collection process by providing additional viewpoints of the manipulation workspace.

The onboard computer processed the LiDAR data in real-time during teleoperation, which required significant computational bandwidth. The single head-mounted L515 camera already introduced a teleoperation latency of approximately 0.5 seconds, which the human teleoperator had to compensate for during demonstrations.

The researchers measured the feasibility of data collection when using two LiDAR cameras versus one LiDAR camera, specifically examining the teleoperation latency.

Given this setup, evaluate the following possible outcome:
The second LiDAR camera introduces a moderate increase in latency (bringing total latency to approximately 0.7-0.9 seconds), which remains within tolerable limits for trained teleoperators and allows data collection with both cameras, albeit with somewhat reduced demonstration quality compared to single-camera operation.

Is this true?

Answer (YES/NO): NO